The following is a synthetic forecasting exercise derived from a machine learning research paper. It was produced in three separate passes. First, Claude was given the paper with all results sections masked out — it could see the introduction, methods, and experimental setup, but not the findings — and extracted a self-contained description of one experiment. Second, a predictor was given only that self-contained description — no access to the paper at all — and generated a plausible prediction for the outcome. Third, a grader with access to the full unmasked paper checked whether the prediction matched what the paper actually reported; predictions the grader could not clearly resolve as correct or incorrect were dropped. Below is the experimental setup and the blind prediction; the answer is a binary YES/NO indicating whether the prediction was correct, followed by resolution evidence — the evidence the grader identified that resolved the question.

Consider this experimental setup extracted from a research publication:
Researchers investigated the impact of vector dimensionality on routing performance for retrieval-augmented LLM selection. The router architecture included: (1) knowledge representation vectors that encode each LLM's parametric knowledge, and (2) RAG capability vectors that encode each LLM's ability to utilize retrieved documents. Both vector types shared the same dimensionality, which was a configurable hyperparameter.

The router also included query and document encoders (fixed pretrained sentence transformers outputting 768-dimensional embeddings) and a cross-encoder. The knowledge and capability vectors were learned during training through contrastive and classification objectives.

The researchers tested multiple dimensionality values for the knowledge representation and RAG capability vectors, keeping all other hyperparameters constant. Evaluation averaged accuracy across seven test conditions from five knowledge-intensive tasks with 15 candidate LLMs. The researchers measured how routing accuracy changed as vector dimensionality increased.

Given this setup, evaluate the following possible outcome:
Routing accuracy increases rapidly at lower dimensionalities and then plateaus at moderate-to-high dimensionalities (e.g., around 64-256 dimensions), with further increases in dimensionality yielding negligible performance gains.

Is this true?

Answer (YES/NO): NO